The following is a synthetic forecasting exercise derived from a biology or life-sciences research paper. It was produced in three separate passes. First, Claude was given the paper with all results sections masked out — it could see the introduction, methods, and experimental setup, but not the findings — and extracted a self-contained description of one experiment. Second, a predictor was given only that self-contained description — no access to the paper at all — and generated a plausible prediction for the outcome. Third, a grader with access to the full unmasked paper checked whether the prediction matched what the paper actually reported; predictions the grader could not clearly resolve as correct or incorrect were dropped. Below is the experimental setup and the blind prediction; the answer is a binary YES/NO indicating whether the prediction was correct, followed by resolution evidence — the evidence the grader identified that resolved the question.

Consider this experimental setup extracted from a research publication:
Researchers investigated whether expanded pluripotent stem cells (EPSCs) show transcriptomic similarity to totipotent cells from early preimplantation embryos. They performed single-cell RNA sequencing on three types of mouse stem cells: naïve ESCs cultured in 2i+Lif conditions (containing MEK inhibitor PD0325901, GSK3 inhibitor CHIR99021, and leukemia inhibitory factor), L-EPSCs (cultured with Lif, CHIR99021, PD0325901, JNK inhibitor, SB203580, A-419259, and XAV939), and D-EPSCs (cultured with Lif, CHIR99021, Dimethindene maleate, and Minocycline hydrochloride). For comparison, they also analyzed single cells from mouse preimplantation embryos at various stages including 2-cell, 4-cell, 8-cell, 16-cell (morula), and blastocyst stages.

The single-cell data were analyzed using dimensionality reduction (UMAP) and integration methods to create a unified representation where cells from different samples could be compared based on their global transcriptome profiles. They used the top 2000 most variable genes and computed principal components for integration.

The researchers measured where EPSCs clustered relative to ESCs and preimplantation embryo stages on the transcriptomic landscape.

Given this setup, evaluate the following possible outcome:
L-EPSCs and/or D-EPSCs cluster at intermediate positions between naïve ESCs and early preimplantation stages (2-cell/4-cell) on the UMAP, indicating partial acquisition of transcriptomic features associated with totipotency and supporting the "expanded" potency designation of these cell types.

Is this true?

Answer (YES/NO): NO